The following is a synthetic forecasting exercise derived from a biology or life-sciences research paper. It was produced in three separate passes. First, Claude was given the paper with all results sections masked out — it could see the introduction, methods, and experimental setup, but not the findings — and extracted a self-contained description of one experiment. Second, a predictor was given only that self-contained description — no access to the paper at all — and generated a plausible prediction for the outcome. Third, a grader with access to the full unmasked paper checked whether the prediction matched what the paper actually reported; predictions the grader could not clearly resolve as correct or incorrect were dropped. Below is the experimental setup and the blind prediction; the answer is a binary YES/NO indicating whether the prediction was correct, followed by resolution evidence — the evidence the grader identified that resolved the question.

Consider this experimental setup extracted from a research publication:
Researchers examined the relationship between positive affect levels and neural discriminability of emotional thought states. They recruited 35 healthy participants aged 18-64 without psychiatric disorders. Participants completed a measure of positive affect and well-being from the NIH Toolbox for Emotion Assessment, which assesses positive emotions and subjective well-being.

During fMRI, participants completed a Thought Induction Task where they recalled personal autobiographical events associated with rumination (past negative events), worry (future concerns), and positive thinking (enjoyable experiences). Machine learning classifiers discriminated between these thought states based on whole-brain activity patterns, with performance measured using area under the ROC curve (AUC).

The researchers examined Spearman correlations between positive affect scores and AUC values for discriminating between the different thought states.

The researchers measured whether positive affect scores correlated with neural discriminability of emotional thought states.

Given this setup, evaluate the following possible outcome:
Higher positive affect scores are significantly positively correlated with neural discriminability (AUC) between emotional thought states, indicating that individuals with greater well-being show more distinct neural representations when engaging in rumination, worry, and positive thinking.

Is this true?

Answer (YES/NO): NO